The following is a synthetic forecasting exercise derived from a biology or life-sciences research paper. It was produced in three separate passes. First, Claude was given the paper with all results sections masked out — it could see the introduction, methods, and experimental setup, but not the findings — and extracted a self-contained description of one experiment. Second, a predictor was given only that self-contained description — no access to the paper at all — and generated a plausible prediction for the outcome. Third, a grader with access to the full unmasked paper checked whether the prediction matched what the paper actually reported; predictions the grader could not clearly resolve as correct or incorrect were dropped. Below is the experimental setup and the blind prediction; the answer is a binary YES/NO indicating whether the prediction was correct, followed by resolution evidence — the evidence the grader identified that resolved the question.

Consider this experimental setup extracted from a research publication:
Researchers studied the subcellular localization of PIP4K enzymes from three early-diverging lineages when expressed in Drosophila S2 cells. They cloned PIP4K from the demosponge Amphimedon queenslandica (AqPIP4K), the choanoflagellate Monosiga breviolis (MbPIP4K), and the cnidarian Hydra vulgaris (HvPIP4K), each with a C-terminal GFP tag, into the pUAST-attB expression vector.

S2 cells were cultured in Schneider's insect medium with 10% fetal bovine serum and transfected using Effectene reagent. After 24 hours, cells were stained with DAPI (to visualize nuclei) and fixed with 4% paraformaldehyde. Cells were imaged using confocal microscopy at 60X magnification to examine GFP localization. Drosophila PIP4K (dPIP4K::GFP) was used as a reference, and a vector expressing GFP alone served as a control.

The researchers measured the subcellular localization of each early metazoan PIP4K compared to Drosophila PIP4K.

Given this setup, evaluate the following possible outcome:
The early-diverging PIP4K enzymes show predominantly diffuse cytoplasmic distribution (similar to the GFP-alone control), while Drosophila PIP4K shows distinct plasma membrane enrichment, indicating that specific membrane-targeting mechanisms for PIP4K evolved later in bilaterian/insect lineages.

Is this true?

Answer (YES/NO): NO